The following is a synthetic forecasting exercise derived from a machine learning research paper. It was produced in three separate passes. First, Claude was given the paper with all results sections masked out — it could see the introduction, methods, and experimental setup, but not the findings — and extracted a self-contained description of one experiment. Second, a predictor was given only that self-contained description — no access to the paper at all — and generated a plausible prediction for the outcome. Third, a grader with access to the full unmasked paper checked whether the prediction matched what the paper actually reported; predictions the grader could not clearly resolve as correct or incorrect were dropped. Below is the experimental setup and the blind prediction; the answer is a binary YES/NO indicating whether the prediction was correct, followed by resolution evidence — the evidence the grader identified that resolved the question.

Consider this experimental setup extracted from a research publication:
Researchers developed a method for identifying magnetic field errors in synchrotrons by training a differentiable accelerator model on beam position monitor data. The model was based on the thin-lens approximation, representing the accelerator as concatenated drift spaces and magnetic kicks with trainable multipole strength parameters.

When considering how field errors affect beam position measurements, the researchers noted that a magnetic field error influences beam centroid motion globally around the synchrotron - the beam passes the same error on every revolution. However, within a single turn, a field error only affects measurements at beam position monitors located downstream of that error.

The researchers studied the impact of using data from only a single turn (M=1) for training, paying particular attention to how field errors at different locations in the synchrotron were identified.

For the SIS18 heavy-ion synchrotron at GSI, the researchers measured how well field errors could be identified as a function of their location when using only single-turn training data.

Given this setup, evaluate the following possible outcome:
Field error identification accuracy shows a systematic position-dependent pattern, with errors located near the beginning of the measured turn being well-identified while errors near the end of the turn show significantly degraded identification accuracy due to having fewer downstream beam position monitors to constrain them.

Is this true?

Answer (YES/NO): YES